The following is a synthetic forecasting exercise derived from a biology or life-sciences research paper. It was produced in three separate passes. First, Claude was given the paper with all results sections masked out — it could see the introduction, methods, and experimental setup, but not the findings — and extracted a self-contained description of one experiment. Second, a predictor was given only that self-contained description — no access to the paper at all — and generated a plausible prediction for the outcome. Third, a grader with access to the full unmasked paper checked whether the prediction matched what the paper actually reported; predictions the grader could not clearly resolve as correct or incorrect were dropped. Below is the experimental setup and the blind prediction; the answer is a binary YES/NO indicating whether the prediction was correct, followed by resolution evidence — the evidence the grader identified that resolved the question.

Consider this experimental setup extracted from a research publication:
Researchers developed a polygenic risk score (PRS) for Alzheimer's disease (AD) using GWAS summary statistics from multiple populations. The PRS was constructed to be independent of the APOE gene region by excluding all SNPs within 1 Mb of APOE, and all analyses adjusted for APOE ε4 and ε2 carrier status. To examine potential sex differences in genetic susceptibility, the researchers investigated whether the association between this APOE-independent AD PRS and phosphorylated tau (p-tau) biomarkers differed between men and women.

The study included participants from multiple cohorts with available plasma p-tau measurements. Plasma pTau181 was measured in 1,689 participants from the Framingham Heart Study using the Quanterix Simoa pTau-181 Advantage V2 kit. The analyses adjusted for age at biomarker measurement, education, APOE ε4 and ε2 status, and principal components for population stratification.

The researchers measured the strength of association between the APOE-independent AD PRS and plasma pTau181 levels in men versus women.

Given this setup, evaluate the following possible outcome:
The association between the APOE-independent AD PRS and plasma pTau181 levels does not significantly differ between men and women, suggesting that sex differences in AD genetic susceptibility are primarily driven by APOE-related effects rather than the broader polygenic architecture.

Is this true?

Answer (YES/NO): NO